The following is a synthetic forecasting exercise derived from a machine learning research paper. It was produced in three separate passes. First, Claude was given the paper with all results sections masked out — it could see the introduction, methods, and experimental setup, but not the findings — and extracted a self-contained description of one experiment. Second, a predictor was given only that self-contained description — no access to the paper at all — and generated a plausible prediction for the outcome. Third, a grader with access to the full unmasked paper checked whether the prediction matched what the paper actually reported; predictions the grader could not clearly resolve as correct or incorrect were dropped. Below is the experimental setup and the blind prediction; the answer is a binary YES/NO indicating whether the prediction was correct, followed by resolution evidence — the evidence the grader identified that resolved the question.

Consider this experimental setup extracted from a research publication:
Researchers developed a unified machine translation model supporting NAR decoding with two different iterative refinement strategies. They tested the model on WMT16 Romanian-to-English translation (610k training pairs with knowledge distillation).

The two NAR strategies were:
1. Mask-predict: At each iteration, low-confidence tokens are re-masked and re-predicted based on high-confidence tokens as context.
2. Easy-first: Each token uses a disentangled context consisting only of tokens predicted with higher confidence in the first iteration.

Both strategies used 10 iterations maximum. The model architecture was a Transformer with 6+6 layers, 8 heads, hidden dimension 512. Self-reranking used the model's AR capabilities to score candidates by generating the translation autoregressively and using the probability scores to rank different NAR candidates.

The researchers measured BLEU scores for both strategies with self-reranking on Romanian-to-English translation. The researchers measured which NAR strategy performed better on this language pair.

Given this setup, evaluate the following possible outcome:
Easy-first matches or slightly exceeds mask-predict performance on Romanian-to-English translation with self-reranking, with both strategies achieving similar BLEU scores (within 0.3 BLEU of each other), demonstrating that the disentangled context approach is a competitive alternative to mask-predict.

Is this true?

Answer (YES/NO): YES